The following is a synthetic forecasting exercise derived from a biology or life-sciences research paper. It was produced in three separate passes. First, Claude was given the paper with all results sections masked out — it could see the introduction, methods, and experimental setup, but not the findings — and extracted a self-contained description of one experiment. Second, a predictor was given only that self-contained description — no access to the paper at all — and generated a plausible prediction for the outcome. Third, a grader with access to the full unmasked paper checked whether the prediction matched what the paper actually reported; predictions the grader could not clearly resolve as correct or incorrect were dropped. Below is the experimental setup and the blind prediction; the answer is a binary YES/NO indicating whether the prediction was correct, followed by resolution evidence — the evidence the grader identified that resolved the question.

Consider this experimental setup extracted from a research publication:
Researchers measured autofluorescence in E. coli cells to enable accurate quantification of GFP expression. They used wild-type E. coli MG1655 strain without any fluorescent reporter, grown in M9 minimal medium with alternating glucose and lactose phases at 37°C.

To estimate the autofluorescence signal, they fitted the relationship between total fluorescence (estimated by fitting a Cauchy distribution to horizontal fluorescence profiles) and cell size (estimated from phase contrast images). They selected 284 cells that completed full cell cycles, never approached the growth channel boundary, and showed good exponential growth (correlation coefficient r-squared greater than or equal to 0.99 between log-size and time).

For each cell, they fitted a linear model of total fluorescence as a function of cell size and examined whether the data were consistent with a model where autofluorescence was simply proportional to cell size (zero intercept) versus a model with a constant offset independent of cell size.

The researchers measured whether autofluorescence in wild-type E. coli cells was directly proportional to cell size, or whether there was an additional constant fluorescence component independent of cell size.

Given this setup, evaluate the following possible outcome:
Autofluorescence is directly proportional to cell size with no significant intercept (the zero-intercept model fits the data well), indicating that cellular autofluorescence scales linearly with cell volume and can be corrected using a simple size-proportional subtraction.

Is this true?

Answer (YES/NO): YES